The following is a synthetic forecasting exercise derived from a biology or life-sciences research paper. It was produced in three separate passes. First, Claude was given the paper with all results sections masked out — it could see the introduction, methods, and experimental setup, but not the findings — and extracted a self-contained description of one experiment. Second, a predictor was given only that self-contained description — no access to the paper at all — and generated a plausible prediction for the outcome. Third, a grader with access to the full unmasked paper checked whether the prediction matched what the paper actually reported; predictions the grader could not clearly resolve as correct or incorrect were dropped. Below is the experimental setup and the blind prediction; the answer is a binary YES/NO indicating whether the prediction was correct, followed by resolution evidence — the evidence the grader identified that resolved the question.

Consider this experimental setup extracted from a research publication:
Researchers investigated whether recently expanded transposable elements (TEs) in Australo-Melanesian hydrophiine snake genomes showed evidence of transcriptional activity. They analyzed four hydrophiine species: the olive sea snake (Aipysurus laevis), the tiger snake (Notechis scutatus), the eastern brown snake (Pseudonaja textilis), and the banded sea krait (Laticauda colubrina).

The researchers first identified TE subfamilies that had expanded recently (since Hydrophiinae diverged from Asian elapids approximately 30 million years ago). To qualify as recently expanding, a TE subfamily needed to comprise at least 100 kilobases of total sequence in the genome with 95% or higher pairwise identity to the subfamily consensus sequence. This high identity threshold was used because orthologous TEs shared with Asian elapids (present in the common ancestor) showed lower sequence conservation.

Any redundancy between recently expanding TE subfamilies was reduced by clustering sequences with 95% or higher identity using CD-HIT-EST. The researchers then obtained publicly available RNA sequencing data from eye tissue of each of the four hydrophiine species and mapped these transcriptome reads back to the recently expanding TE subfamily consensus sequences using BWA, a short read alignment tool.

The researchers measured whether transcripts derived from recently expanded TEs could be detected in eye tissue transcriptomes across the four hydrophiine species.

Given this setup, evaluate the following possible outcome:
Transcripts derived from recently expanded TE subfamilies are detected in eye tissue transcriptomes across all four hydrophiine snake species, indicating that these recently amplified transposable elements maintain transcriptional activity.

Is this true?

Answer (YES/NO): YES